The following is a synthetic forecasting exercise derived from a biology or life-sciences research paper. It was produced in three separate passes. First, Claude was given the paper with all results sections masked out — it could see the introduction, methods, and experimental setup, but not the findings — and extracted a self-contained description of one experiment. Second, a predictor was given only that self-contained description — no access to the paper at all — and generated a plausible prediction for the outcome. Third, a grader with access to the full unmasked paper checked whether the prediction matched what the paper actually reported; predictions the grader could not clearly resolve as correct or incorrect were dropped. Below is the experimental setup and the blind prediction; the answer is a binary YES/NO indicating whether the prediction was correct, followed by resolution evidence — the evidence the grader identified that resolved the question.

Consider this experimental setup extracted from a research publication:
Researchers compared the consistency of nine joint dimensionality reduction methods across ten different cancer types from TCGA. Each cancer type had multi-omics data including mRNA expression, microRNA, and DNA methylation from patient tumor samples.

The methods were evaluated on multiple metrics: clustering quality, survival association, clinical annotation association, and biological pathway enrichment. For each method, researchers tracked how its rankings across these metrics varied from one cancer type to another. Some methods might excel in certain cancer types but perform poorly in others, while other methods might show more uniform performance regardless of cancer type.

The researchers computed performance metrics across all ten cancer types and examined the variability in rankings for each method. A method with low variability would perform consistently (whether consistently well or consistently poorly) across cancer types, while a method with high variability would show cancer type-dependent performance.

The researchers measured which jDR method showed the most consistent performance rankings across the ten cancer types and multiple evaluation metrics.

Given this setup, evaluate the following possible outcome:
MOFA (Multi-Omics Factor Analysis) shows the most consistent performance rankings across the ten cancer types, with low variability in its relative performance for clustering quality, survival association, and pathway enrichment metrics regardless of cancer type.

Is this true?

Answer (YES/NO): NO